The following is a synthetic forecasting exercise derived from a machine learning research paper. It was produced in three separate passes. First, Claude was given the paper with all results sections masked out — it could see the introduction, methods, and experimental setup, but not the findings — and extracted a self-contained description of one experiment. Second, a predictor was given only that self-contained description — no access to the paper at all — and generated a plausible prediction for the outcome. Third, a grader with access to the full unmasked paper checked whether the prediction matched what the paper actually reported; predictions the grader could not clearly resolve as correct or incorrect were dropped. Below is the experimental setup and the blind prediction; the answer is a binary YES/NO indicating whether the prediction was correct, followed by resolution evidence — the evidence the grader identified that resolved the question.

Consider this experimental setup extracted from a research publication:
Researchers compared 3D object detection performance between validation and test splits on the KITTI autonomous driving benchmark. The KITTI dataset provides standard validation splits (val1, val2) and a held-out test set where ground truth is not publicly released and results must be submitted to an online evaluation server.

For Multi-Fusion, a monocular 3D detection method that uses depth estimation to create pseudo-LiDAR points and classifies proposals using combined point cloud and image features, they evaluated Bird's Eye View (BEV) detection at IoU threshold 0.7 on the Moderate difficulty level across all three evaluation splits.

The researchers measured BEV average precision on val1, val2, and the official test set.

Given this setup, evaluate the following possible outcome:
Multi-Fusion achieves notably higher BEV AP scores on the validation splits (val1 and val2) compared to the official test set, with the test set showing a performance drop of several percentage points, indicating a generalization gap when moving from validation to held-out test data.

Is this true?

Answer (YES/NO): YES